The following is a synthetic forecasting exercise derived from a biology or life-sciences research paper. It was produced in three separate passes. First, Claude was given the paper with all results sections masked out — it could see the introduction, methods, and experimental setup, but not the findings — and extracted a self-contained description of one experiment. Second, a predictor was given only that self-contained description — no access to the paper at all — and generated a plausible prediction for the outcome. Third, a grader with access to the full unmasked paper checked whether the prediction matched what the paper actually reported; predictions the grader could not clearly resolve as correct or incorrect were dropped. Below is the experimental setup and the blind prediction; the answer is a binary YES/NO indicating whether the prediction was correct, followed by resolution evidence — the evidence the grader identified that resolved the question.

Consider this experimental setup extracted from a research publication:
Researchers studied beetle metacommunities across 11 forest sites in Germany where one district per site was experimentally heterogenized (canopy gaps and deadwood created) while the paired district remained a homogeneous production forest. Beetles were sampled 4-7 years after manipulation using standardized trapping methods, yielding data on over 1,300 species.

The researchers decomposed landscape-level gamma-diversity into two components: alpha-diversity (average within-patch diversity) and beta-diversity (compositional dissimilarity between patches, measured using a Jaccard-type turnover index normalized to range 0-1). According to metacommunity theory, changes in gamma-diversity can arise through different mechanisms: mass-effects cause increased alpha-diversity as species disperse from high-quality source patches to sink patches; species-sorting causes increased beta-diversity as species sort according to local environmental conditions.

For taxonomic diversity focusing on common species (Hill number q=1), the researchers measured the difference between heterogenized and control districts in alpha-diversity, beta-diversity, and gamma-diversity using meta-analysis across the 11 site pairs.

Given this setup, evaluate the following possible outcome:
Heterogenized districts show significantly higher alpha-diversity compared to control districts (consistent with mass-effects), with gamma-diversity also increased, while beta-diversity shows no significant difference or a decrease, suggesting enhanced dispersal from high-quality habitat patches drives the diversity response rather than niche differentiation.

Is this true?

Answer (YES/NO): NO